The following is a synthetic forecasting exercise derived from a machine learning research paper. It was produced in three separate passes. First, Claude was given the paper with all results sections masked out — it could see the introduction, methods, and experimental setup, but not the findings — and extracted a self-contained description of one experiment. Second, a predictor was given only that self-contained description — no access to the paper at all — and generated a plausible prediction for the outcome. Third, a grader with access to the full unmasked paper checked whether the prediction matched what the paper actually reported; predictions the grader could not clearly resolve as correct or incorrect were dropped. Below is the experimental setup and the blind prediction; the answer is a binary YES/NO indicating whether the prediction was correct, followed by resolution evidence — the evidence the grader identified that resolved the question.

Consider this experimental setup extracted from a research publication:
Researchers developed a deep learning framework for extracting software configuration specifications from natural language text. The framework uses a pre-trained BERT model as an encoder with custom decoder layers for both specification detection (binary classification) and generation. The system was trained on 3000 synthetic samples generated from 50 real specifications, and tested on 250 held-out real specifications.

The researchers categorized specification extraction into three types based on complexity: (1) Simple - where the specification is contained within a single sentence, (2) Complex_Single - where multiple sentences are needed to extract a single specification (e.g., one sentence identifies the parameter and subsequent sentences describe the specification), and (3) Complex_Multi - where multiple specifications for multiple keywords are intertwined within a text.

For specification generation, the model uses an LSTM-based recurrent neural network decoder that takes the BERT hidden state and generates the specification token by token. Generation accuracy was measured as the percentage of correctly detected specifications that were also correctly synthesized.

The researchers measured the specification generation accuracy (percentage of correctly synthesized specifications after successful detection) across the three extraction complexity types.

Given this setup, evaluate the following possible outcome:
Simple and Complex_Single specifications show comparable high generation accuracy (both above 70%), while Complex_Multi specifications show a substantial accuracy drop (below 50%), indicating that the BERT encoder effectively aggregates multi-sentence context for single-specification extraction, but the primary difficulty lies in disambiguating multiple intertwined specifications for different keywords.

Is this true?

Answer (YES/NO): NO